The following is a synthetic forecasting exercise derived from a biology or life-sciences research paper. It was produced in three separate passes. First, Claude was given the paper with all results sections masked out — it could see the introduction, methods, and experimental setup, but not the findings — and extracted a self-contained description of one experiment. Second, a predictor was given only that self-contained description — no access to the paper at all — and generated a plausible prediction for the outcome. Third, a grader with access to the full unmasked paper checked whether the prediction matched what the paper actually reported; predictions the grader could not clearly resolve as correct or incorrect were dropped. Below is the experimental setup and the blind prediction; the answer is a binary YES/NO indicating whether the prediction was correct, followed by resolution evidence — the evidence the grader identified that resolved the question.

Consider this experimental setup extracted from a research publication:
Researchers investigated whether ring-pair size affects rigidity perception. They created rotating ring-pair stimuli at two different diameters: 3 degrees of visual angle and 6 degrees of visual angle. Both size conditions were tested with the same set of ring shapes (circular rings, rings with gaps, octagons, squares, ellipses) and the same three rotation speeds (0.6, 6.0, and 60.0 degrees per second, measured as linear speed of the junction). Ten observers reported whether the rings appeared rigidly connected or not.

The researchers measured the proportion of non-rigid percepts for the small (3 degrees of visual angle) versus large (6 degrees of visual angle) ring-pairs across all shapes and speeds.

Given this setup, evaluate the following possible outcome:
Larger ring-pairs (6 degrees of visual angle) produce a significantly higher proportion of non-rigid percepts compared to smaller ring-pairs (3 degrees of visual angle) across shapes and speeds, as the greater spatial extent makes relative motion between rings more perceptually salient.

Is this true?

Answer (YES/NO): NO